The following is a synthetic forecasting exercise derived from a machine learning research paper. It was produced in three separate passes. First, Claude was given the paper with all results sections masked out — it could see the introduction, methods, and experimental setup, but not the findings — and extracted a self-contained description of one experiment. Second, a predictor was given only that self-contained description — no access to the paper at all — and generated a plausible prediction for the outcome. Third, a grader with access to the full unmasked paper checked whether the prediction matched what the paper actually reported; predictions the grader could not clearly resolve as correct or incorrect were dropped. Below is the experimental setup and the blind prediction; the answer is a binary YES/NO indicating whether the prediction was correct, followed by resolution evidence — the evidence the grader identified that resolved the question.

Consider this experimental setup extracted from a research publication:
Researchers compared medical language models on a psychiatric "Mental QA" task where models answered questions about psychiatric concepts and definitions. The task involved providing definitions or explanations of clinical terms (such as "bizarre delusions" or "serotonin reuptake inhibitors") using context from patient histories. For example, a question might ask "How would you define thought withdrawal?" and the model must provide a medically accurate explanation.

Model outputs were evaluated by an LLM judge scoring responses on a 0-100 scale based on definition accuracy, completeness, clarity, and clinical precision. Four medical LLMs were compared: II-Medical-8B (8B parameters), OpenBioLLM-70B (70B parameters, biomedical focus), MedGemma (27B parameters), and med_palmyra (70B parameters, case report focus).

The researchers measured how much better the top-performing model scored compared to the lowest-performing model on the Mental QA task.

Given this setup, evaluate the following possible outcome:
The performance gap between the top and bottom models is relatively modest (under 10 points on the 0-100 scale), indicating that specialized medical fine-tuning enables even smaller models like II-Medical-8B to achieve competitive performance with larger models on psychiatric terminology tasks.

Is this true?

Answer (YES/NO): NO